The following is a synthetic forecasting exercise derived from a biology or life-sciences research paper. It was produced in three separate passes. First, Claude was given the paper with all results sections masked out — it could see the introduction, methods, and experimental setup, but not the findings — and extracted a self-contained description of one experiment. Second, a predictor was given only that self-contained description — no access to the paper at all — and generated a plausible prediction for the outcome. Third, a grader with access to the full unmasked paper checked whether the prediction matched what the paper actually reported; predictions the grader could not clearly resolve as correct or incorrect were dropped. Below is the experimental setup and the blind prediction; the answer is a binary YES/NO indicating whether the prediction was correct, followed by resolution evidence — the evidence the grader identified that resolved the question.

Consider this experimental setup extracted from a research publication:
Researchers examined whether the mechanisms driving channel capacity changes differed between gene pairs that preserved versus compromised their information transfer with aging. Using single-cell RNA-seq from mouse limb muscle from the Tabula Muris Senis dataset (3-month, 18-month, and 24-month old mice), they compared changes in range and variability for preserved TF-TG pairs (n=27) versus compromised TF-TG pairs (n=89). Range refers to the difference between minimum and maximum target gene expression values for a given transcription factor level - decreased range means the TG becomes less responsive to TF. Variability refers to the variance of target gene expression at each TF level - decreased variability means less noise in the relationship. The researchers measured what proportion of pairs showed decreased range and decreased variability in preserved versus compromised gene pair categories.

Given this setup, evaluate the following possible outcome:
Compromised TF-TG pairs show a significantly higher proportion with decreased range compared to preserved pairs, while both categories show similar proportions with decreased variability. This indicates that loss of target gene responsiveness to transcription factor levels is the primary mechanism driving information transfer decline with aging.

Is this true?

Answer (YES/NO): NO